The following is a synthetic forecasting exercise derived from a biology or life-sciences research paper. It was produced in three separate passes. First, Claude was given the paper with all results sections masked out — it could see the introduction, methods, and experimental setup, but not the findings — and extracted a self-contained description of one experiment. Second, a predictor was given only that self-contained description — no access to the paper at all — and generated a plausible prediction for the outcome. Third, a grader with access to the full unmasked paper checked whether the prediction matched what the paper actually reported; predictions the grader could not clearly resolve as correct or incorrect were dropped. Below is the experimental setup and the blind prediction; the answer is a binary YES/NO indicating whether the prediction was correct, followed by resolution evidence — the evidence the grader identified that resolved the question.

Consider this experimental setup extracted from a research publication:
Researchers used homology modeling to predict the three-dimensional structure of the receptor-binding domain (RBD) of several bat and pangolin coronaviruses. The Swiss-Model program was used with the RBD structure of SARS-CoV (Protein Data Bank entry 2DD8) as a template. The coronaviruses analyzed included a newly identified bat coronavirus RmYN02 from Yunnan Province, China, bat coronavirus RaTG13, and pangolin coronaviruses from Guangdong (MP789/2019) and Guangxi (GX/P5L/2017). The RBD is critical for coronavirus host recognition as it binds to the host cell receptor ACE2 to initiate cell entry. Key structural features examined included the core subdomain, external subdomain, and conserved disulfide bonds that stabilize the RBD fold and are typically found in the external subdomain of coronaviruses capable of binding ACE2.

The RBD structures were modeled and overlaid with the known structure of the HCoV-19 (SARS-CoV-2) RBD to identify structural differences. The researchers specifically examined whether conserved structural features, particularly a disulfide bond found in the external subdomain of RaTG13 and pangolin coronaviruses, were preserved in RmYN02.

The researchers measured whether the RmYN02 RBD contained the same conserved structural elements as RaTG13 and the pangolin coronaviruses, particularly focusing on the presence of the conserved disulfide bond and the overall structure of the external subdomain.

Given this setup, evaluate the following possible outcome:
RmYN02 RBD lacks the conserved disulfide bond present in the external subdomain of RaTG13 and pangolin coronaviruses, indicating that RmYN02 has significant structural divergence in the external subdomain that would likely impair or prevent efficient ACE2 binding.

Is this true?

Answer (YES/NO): YES